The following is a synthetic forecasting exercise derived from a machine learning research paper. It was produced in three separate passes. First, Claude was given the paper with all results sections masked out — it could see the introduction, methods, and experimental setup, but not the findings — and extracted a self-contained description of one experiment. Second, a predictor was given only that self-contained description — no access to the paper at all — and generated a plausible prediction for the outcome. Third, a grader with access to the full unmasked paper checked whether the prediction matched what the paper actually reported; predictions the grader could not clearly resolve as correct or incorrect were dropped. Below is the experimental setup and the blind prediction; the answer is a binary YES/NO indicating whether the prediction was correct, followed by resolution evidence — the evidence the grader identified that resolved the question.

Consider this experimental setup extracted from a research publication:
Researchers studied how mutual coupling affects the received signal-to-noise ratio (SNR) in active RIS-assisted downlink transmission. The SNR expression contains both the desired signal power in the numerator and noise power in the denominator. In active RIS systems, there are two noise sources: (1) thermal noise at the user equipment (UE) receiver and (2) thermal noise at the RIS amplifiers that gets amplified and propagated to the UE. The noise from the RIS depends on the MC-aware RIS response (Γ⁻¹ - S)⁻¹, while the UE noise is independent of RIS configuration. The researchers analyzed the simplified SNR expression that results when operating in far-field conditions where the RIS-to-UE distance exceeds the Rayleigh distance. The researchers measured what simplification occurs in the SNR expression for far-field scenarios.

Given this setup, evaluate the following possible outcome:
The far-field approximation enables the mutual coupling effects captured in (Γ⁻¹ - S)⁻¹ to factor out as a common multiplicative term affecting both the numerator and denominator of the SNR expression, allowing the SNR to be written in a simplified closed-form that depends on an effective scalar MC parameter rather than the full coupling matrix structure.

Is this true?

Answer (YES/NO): NO